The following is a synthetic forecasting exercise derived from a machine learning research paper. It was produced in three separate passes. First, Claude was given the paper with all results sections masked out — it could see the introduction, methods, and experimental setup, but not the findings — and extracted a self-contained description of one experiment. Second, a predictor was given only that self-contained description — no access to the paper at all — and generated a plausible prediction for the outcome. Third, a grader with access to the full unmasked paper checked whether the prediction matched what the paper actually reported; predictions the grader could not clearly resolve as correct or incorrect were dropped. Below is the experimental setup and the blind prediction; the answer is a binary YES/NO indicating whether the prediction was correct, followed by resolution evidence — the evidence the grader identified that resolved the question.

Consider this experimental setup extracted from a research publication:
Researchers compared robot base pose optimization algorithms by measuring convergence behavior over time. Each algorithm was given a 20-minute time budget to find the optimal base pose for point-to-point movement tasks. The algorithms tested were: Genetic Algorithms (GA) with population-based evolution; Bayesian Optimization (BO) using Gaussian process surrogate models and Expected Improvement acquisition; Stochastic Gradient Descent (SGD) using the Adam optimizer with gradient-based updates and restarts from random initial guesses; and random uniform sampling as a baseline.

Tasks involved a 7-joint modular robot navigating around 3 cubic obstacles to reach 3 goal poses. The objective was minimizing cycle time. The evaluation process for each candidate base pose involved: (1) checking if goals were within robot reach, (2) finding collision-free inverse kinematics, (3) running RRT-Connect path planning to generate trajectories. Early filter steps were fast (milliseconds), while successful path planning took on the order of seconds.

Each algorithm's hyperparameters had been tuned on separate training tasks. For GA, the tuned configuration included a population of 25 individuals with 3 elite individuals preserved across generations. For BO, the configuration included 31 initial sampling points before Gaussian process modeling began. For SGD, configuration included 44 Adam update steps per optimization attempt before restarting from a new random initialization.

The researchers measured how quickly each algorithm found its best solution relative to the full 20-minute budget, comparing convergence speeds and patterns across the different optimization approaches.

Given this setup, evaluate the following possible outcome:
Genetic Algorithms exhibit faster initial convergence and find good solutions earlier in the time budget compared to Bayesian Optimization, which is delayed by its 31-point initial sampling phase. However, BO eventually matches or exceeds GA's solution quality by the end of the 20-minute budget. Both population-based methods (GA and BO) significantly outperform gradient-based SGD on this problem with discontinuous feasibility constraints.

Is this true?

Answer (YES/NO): NO